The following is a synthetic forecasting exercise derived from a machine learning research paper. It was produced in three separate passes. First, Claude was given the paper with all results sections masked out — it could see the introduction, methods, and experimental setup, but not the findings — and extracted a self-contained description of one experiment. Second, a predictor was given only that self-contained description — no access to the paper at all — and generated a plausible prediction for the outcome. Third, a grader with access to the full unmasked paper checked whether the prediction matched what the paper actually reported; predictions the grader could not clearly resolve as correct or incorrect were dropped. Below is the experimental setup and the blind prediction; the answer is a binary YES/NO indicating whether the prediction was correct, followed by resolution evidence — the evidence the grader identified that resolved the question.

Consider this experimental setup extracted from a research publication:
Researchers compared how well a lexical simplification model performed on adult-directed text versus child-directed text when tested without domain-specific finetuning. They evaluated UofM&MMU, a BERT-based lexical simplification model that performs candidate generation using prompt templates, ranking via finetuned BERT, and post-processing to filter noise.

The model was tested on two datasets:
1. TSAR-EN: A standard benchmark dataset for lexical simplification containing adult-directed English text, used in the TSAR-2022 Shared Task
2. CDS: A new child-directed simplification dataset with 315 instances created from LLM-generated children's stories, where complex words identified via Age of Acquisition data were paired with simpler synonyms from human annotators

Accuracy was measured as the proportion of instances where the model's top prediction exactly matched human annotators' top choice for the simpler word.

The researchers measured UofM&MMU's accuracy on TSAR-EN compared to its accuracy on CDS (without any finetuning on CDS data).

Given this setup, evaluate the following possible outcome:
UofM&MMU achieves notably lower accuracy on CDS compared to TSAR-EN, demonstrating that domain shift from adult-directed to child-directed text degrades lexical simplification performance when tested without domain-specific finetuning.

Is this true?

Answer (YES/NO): YES